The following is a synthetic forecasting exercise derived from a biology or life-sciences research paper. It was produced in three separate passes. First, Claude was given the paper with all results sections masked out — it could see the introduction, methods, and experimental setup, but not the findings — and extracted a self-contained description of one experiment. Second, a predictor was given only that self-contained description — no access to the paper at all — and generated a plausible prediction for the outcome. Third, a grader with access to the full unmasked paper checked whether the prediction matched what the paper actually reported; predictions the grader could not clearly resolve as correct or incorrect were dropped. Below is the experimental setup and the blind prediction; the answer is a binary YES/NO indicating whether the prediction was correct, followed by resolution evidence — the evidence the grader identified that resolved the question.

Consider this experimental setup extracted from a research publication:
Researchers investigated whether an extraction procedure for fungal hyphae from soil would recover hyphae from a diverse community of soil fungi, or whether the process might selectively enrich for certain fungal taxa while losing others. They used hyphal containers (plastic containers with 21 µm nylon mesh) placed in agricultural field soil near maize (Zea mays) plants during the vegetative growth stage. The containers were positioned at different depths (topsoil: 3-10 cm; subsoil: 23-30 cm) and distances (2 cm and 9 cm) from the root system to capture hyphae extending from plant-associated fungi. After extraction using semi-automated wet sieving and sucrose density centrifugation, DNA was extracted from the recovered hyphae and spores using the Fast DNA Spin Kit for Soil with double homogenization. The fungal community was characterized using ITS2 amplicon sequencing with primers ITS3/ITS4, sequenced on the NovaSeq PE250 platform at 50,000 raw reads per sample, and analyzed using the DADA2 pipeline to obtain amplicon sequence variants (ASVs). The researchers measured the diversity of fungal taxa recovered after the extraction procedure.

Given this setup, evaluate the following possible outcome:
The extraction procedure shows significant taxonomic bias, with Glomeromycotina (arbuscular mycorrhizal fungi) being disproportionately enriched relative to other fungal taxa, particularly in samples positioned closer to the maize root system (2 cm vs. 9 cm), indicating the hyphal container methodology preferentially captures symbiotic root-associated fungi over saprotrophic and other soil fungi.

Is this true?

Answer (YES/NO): NO